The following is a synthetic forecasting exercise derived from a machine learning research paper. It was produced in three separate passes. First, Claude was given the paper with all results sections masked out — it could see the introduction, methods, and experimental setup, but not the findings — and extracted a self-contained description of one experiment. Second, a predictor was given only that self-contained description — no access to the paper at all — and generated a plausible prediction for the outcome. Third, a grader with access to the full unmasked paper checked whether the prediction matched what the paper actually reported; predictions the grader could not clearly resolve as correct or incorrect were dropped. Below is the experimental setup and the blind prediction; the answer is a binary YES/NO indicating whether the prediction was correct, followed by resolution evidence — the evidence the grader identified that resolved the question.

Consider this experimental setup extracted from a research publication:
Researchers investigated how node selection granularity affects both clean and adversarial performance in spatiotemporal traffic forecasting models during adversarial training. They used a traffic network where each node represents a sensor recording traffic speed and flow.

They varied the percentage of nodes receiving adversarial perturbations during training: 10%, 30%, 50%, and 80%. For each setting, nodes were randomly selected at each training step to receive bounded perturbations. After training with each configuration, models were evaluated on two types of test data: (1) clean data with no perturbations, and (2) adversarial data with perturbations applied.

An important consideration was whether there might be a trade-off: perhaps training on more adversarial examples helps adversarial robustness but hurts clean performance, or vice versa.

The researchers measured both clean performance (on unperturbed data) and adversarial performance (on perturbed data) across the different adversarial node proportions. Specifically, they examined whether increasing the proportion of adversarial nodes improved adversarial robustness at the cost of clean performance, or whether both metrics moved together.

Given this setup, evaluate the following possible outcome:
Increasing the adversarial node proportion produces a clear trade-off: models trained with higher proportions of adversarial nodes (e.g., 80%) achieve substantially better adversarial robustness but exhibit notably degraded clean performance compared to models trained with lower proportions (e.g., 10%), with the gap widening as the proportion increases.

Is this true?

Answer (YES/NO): NO